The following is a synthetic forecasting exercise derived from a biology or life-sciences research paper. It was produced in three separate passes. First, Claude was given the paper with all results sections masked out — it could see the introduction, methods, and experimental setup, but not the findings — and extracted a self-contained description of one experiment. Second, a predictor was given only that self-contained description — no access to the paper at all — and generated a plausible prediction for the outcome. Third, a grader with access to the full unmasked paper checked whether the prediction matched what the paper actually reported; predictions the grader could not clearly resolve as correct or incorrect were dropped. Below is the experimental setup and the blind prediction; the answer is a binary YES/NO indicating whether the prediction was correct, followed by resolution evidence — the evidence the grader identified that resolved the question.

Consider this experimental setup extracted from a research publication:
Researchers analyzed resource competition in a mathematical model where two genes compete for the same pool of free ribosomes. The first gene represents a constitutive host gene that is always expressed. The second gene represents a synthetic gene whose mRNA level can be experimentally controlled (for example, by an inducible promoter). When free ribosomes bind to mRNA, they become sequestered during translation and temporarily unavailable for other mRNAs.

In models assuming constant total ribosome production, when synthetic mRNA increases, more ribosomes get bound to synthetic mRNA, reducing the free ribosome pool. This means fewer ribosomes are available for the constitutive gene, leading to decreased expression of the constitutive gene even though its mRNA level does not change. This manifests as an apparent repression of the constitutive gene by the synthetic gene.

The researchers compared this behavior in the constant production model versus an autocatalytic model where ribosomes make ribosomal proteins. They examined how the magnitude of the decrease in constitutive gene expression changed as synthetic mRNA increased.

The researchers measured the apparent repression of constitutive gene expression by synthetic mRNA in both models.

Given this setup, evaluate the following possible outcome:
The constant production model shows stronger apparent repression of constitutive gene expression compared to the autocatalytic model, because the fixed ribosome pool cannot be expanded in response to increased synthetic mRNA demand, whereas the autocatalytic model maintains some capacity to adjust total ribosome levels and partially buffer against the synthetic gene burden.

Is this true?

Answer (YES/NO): NO